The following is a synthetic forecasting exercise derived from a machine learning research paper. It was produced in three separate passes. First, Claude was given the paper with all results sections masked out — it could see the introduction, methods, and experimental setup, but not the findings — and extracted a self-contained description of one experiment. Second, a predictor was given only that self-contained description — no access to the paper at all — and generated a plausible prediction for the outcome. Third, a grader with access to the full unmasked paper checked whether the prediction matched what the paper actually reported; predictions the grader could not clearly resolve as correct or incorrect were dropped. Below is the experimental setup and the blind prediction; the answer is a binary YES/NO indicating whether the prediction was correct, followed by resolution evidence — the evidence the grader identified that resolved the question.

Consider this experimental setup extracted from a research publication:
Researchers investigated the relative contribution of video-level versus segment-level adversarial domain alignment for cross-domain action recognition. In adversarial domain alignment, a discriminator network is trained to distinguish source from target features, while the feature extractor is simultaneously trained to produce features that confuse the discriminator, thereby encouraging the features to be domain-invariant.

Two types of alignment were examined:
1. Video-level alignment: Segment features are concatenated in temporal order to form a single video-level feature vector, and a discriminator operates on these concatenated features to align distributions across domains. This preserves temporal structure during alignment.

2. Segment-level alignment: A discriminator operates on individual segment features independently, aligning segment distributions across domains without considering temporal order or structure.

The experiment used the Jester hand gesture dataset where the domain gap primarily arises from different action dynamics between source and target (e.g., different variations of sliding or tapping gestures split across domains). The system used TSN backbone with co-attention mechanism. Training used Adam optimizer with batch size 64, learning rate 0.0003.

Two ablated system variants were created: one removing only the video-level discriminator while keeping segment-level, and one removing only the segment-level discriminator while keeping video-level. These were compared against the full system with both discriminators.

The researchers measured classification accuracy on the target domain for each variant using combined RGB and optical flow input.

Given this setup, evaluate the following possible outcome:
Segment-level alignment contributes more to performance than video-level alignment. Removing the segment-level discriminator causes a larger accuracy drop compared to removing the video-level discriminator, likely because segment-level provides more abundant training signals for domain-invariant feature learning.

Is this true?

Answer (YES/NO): NO